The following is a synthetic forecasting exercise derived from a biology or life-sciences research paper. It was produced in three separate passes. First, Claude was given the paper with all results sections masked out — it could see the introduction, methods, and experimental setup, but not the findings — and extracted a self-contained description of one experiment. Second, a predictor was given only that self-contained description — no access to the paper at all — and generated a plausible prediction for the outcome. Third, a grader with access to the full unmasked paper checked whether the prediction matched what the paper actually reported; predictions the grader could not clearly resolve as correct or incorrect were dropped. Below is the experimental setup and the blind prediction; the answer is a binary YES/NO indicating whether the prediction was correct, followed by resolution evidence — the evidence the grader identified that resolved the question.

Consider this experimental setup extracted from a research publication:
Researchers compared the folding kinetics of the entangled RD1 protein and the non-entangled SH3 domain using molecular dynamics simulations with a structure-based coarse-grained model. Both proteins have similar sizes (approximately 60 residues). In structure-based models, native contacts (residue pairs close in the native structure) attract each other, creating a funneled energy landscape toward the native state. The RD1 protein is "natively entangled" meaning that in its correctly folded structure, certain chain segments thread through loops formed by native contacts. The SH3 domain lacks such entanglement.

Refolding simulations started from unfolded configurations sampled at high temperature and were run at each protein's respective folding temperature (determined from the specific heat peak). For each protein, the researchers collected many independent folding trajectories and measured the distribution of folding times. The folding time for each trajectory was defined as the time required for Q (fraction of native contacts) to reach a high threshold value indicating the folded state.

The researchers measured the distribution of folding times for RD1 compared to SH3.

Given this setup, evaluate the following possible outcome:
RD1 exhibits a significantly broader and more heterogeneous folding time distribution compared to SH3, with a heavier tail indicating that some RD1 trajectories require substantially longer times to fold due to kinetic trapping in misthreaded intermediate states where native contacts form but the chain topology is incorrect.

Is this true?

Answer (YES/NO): YES